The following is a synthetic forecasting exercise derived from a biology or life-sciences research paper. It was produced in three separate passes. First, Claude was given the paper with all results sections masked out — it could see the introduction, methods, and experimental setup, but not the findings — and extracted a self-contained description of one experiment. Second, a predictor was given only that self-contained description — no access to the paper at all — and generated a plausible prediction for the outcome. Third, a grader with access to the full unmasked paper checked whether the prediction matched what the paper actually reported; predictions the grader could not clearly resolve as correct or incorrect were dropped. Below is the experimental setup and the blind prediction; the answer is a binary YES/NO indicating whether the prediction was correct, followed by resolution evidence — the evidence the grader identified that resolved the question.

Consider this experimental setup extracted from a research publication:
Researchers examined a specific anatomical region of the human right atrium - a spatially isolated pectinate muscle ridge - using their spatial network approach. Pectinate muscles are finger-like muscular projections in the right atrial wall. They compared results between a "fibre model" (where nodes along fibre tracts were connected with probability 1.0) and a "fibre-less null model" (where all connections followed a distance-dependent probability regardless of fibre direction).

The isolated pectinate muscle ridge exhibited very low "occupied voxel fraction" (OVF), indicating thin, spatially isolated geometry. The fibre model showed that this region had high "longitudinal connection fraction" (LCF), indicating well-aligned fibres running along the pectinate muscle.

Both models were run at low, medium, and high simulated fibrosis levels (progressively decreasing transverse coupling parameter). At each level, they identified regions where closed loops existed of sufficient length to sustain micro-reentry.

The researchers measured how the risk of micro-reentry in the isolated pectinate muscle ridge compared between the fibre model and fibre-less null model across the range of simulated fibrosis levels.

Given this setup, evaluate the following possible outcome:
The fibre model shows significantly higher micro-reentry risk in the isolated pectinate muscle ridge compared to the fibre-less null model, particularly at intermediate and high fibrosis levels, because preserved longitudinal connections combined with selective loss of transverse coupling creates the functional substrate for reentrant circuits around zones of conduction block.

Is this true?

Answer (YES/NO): NO